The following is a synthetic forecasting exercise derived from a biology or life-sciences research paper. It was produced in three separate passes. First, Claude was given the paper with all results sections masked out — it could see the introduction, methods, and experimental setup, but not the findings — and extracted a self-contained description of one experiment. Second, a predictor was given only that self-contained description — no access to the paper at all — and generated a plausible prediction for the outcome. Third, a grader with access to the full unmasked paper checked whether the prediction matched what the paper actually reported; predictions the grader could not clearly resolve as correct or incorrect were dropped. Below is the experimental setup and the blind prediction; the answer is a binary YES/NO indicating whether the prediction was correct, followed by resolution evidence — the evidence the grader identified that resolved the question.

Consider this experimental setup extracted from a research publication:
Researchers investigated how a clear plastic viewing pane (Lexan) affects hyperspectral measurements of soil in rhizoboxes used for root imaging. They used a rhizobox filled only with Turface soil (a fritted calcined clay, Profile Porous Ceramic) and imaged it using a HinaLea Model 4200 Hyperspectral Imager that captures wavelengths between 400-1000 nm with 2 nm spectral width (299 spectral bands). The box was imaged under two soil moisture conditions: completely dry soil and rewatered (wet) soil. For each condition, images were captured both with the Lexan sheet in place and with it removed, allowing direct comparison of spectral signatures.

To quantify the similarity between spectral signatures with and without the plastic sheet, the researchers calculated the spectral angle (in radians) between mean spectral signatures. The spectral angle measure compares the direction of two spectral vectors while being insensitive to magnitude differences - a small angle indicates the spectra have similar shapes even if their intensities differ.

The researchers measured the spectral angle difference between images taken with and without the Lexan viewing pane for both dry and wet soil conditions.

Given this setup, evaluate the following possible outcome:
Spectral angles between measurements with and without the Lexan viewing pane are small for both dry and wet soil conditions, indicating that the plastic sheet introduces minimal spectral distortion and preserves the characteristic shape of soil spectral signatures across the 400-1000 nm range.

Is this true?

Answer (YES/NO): YES